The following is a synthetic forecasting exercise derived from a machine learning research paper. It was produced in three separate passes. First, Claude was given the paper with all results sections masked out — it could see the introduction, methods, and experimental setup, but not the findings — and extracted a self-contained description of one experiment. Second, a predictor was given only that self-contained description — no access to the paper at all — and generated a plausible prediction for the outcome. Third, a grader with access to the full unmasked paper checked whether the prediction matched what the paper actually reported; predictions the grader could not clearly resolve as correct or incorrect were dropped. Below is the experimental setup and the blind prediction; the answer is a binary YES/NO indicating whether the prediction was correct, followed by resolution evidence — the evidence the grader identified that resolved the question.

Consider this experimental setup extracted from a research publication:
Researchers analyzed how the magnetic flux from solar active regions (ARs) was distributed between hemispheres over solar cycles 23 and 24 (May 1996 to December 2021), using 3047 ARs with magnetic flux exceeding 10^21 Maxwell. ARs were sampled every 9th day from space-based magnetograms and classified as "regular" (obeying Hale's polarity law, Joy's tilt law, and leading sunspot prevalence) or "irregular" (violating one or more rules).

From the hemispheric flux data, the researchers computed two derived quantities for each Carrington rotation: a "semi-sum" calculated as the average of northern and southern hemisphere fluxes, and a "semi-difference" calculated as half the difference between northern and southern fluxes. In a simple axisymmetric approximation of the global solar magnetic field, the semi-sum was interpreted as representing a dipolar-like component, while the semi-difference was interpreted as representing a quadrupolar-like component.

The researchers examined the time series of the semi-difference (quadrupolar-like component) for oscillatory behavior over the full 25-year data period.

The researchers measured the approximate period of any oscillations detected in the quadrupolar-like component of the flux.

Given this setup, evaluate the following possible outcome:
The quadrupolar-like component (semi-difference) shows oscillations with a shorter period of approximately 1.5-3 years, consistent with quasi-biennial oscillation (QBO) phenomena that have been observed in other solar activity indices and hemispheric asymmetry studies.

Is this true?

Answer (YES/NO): NO